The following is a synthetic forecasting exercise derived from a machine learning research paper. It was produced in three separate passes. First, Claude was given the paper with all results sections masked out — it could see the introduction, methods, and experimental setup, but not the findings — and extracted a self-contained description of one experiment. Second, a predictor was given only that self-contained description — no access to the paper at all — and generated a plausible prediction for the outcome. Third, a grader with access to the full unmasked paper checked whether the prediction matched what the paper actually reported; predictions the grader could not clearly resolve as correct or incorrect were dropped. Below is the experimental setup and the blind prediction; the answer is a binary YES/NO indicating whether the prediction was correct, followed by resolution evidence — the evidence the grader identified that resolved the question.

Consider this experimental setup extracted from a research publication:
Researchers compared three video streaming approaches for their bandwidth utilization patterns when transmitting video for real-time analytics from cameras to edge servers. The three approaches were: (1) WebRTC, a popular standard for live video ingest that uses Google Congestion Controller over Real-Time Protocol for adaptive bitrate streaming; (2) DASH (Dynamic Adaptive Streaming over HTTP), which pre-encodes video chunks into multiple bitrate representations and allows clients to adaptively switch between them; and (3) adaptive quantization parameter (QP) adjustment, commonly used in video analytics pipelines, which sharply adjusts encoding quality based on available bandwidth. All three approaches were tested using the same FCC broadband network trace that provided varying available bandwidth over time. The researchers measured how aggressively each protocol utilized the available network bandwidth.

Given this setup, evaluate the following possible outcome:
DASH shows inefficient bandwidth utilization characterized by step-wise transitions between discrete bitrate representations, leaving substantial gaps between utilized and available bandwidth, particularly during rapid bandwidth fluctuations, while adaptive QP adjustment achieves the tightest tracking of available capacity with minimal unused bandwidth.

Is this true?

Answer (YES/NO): NO